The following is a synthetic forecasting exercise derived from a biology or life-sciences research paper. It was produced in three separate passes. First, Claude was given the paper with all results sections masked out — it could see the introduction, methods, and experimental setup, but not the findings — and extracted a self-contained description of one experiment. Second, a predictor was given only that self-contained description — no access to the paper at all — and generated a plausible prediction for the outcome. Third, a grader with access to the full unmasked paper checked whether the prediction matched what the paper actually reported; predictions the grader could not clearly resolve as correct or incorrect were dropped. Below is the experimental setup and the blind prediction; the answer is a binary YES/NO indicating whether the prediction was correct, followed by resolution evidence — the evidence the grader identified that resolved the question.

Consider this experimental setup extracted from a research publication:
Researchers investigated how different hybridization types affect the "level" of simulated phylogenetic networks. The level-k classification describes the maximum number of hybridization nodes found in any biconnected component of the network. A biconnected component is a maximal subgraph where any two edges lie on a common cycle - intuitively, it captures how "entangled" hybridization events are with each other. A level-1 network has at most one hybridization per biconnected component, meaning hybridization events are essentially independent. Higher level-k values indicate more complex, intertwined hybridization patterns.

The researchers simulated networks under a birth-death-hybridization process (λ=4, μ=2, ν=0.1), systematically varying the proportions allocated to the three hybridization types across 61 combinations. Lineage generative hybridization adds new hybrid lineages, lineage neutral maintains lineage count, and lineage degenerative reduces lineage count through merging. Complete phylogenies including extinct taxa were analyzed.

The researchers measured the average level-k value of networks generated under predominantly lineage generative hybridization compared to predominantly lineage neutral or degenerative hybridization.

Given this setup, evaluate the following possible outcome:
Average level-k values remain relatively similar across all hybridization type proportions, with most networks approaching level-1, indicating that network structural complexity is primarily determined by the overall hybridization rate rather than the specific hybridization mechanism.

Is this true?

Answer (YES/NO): NO